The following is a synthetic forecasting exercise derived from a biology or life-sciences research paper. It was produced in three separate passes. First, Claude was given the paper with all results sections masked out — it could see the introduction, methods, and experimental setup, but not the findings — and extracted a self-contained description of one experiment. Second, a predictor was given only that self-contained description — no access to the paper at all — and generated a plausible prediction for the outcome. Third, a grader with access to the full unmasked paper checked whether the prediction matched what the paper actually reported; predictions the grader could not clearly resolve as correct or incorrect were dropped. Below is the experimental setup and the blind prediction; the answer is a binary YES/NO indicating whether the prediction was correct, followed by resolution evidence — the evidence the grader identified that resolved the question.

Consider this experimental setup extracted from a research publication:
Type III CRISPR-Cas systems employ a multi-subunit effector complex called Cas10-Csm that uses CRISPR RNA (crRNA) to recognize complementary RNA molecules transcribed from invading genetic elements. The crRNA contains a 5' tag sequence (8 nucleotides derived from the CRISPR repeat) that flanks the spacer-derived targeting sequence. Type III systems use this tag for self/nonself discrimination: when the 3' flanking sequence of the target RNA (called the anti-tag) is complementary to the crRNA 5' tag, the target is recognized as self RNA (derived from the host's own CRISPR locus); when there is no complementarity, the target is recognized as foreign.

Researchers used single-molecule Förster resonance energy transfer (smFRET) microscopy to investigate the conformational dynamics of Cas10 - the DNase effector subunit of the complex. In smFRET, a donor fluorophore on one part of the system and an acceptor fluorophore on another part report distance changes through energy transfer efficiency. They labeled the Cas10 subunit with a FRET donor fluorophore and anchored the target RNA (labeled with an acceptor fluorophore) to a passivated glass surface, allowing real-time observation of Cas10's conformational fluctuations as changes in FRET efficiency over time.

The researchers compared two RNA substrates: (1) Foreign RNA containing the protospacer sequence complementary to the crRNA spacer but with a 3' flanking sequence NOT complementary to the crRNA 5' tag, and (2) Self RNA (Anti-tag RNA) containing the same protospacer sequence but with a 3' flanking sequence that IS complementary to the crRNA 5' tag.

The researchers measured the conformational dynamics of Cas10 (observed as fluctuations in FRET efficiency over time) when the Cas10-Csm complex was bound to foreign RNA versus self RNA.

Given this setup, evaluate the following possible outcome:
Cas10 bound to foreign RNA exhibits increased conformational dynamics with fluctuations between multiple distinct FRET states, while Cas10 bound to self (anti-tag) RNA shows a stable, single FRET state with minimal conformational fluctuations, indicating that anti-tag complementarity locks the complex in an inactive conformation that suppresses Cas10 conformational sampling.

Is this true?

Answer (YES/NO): YES